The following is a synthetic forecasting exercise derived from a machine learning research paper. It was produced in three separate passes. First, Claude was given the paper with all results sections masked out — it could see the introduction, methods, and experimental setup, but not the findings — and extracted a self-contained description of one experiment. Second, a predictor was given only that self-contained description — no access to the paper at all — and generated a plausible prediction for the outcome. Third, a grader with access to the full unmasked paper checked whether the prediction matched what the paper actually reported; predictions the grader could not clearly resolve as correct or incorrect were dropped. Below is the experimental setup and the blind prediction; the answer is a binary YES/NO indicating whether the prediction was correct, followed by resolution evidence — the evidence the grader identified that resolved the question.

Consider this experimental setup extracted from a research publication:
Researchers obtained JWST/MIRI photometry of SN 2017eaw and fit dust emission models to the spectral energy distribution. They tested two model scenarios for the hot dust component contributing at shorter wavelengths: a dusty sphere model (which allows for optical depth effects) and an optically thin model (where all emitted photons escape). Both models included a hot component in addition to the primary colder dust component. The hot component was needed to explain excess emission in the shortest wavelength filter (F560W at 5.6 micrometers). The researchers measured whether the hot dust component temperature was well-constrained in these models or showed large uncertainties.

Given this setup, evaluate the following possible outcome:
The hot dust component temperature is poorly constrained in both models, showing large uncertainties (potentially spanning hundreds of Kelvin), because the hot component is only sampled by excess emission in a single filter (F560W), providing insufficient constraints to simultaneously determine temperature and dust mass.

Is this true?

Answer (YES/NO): YES